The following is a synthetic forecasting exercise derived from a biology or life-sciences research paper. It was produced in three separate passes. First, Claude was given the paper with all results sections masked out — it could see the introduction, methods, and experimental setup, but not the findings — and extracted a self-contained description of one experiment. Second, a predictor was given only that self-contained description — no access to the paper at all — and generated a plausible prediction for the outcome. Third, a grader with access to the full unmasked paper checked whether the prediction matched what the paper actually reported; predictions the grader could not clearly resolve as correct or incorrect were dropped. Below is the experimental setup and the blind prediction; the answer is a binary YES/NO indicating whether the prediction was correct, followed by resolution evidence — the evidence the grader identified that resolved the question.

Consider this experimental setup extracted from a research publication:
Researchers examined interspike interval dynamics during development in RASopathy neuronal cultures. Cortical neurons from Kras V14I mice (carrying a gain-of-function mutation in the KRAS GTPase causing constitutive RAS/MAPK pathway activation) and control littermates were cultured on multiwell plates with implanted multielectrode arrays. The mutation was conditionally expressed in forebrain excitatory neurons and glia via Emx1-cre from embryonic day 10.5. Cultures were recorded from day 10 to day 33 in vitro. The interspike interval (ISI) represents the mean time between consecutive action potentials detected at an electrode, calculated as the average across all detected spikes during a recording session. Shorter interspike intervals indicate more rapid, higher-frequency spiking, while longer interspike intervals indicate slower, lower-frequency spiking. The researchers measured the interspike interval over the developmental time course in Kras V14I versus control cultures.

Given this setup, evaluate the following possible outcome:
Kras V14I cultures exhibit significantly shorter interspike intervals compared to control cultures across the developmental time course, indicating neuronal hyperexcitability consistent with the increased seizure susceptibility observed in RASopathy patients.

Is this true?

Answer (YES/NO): NO